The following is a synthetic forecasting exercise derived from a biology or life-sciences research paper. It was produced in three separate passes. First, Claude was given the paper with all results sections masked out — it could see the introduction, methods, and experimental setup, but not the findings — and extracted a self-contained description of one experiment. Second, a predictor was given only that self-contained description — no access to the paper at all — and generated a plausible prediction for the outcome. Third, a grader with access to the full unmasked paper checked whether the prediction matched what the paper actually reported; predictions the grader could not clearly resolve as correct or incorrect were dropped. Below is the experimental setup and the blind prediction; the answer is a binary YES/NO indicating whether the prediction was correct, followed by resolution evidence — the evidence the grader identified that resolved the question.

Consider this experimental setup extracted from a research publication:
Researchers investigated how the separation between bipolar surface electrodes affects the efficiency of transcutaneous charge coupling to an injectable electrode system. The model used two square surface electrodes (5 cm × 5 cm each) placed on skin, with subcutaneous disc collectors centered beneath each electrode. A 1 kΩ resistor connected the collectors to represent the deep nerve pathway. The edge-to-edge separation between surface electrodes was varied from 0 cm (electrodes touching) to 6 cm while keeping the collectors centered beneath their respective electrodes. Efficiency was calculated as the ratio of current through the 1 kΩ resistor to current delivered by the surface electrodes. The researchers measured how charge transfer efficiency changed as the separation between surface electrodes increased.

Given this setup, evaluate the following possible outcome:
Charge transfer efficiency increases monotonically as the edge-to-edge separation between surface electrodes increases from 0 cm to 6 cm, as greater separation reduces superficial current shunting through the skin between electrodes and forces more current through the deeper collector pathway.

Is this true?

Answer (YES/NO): YES